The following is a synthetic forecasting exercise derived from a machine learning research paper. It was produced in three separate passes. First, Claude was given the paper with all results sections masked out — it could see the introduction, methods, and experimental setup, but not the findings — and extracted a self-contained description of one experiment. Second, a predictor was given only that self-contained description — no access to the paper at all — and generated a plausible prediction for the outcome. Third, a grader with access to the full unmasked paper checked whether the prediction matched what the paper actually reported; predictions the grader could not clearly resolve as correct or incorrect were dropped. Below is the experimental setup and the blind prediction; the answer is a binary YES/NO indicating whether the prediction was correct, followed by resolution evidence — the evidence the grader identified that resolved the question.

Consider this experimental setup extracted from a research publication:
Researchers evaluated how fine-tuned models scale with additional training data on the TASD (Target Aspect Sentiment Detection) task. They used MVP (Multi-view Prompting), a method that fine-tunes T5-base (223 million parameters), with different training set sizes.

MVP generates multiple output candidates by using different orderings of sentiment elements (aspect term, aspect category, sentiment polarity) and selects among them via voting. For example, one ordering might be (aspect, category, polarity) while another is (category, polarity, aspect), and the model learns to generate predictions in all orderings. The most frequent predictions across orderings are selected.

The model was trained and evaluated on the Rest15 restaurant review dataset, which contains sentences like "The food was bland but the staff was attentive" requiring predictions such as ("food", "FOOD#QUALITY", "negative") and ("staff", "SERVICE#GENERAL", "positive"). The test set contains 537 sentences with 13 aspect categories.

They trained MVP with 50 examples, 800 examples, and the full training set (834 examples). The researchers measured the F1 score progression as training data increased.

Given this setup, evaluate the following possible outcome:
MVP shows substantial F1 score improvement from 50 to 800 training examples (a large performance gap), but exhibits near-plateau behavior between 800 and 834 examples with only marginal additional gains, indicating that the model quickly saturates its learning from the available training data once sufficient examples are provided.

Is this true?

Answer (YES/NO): YES